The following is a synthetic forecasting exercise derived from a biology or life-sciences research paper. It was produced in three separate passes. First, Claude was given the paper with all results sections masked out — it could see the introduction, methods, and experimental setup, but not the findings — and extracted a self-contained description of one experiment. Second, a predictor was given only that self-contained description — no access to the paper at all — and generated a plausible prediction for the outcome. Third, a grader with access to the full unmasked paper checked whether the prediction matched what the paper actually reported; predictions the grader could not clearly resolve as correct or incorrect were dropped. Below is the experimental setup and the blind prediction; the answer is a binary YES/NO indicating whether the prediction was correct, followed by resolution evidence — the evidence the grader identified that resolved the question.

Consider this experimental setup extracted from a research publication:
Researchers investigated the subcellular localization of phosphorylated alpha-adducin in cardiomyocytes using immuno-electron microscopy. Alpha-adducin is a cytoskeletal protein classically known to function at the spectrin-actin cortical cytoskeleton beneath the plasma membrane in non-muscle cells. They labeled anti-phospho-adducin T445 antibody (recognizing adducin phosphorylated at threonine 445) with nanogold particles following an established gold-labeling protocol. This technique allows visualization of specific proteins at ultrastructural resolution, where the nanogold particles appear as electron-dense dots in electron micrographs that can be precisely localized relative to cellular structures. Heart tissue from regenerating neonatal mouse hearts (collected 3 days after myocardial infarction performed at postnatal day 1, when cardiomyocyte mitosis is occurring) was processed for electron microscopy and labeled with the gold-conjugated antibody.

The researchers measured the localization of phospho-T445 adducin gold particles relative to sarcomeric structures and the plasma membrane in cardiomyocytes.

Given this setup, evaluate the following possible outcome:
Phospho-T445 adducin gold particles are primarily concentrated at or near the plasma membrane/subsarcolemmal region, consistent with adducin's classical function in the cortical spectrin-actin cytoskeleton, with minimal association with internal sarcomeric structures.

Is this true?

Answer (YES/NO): NO